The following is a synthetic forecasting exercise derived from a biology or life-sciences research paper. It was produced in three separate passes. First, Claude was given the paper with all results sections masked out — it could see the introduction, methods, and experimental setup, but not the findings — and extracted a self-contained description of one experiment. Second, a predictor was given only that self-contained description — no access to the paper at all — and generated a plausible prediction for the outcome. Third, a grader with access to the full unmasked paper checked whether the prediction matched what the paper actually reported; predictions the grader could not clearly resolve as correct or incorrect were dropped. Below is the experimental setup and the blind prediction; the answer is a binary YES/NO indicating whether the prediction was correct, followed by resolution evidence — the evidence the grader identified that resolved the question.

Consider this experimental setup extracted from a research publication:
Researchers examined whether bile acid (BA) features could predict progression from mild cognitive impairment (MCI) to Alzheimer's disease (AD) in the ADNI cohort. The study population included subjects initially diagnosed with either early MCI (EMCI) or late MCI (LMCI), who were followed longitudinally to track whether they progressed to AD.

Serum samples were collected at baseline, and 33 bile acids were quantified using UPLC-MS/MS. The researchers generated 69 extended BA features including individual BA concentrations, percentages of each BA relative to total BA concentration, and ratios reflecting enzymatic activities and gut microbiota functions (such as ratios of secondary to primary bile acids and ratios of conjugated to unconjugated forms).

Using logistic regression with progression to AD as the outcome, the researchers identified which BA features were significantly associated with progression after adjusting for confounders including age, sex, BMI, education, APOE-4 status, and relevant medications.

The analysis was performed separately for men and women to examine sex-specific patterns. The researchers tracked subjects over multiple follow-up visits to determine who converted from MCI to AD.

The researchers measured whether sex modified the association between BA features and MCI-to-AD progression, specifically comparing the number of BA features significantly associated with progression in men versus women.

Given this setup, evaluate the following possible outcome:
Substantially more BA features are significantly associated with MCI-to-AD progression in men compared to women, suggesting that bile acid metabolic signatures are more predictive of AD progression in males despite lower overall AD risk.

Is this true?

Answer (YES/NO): YES